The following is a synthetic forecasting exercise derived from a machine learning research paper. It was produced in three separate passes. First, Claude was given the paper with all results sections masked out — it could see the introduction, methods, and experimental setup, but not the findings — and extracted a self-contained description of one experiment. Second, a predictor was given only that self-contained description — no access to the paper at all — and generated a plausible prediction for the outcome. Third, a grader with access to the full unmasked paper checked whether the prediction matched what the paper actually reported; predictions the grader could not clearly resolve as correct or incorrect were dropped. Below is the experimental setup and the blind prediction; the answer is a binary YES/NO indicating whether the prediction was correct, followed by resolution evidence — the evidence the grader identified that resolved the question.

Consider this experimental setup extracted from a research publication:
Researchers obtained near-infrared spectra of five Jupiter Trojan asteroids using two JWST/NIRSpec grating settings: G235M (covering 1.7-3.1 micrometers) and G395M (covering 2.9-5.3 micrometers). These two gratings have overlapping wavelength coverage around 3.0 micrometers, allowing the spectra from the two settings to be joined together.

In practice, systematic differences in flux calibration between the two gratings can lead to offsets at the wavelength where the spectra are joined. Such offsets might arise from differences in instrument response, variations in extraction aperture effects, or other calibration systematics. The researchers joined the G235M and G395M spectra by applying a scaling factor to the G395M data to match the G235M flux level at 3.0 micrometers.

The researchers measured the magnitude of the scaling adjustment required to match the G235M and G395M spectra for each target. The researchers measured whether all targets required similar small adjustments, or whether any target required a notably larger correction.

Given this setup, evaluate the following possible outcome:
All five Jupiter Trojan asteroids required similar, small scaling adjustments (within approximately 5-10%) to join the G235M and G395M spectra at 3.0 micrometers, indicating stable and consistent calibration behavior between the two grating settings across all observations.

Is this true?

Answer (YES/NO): NO